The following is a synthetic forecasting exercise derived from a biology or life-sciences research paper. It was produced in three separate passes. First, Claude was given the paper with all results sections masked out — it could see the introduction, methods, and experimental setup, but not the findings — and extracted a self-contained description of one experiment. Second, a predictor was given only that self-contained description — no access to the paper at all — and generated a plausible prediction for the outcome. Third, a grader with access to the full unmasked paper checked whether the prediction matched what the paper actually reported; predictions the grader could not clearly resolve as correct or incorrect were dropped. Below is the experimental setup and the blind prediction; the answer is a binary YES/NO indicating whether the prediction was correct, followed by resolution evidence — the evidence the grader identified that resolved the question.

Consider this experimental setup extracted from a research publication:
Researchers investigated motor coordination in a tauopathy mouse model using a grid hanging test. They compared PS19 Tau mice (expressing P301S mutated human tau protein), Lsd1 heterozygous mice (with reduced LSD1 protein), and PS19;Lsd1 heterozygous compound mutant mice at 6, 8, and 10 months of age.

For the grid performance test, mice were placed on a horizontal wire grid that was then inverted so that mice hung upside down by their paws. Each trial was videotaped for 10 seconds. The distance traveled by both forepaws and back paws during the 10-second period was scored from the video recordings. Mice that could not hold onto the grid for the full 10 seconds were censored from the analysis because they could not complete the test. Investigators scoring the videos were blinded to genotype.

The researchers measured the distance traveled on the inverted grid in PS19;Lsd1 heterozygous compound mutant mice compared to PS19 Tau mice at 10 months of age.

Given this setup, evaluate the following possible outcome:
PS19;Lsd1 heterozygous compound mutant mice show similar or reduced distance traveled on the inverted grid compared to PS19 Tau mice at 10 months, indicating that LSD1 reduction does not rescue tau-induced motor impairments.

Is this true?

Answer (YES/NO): YES